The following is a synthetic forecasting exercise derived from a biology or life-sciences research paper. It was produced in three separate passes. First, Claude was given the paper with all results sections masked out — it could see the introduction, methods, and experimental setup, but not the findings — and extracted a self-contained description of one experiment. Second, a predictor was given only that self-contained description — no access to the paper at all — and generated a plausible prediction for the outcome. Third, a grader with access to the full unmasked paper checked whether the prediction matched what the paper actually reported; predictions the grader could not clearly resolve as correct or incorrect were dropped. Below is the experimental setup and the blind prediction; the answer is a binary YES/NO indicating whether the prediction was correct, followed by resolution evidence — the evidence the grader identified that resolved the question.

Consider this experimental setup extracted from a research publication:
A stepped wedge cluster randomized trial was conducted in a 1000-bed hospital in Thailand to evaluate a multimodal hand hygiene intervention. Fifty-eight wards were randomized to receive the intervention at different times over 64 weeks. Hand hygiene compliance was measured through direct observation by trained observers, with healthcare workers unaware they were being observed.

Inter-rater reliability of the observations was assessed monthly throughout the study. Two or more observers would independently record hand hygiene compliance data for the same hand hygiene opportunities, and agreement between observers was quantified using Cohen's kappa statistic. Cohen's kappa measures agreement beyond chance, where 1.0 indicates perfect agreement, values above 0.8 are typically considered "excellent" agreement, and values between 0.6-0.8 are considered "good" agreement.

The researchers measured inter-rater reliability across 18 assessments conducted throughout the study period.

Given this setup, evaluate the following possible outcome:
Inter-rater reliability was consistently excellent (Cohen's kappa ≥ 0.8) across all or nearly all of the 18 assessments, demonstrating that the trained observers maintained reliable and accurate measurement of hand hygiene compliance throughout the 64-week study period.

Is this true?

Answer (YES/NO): YES